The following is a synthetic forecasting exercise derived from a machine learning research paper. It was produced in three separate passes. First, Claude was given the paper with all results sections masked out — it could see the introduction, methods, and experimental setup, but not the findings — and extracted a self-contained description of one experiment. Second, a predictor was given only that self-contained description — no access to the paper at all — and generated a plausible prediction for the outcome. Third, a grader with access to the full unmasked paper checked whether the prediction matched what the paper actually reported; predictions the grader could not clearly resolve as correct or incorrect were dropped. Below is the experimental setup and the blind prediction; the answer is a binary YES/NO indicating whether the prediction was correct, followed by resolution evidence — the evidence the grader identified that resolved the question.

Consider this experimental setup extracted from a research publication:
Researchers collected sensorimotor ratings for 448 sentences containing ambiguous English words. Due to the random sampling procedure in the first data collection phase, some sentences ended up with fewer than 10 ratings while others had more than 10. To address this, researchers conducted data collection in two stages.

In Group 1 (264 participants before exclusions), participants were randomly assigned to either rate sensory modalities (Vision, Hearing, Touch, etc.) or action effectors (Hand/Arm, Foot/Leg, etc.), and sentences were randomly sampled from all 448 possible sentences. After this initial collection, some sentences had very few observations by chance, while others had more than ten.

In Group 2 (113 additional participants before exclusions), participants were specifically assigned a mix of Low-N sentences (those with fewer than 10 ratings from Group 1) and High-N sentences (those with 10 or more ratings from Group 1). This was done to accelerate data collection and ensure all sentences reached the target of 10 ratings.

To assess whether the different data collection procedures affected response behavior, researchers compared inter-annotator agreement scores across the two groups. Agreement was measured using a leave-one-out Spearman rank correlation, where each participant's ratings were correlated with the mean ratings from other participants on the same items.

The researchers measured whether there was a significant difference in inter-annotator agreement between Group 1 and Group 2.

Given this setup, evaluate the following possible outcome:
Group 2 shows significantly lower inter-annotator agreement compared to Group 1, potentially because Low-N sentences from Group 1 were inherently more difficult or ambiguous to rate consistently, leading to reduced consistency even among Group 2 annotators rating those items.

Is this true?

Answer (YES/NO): NO